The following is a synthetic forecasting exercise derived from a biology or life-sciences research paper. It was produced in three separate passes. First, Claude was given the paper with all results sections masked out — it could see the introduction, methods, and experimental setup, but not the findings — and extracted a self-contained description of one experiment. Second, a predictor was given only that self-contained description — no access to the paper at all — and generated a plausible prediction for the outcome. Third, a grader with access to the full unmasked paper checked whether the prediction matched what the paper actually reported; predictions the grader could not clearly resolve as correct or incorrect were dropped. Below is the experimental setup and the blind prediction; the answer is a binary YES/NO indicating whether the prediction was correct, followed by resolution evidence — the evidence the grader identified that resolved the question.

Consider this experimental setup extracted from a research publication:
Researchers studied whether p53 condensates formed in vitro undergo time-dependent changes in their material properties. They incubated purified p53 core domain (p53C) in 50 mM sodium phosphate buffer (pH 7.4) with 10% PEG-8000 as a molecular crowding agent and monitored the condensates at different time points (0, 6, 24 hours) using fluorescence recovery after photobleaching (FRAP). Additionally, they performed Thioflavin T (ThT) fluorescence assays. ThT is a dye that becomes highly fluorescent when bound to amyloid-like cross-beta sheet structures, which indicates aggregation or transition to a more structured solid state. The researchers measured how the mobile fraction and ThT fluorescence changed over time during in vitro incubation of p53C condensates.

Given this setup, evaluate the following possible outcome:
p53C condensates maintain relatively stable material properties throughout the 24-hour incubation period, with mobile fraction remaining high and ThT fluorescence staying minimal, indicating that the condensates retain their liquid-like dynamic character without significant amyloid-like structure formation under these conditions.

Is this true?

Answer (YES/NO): NO